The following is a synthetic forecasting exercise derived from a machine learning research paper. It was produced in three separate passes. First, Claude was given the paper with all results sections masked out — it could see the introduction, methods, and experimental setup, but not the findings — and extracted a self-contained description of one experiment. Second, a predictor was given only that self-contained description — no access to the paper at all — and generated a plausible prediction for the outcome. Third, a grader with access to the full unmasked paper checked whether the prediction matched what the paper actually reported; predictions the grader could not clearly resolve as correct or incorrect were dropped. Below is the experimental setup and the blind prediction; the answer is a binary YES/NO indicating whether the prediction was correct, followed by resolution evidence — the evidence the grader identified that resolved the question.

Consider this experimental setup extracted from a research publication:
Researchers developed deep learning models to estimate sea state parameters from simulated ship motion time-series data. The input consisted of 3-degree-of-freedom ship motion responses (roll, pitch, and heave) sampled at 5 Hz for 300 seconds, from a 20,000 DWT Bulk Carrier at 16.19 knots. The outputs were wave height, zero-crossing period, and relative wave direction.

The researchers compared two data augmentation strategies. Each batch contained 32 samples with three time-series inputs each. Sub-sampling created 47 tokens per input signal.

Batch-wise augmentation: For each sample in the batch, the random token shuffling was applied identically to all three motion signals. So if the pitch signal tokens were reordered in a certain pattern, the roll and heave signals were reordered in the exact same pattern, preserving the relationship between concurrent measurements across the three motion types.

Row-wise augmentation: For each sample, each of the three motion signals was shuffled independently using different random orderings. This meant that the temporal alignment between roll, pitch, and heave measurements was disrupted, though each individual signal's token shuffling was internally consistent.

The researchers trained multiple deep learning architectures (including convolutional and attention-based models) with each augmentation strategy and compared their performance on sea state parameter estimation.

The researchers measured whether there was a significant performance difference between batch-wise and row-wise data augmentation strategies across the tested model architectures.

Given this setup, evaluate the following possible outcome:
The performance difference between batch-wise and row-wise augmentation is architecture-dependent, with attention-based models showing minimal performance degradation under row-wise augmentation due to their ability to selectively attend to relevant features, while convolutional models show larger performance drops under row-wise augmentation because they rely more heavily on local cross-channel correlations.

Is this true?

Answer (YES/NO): NO